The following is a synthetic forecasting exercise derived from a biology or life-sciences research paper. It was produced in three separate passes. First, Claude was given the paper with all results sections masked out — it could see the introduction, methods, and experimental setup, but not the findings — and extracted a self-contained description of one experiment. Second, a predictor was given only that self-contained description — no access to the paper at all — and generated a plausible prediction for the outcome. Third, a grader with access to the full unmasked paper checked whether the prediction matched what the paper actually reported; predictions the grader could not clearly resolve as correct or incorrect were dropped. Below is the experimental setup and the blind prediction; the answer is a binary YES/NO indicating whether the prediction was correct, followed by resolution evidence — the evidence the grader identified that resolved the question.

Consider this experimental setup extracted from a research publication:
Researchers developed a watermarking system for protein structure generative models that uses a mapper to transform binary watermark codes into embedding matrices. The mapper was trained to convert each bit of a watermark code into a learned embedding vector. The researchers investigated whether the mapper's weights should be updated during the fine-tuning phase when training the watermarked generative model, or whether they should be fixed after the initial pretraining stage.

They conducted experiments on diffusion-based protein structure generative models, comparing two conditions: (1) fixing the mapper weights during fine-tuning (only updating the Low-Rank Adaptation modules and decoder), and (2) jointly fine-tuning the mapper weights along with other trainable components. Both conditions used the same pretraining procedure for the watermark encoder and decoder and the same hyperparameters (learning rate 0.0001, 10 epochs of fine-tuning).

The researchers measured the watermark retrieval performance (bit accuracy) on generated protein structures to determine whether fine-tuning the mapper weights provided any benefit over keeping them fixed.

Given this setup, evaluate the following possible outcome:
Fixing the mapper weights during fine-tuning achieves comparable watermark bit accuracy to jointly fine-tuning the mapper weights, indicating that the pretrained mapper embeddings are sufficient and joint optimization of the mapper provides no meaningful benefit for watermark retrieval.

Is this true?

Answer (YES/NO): YES